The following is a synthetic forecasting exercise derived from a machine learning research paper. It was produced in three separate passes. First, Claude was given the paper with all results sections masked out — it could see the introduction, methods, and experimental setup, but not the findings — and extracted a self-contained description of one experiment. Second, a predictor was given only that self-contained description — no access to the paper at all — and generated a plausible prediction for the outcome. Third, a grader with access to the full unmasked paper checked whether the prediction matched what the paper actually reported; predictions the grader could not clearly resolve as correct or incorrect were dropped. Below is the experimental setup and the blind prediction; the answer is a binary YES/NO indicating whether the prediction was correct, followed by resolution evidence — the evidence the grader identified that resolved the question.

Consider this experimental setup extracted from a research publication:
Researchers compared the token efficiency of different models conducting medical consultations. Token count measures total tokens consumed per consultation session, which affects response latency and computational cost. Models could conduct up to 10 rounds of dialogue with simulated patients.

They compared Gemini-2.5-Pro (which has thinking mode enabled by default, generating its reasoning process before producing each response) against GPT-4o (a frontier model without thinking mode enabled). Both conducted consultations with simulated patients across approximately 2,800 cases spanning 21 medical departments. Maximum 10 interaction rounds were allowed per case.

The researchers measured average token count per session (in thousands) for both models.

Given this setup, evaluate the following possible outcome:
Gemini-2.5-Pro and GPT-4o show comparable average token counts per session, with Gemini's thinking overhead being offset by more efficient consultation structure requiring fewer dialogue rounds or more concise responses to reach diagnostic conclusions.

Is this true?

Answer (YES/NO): NO